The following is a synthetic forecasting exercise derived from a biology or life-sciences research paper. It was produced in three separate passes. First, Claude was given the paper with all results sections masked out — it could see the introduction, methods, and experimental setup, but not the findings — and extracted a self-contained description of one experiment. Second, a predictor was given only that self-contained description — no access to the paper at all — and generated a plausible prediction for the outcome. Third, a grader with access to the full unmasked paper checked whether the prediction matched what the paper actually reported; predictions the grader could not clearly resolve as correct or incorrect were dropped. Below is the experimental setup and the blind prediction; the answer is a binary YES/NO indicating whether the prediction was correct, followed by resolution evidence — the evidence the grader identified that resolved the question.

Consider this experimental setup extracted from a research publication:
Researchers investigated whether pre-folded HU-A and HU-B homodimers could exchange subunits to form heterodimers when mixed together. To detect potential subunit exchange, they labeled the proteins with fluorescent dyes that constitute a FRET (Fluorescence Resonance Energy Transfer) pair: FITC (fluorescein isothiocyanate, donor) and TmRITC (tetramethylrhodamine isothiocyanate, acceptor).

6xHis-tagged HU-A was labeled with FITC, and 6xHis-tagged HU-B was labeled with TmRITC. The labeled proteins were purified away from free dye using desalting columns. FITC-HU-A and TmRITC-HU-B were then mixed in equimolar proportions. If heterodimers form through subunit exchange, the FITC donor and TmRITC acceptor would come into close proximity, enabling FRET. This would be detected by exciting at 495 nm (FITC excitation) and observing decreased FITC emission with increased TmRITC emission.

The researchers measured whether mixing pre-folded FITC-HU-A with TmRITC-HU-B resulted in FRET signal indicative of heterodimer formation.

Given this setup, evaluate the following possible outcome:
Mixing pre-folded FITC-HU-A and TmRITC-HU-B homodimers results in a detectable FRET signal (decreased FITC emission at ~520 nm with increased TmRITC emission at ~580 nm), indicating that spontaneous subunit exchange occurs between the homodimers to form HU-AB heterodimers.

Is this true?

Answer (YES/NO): NO